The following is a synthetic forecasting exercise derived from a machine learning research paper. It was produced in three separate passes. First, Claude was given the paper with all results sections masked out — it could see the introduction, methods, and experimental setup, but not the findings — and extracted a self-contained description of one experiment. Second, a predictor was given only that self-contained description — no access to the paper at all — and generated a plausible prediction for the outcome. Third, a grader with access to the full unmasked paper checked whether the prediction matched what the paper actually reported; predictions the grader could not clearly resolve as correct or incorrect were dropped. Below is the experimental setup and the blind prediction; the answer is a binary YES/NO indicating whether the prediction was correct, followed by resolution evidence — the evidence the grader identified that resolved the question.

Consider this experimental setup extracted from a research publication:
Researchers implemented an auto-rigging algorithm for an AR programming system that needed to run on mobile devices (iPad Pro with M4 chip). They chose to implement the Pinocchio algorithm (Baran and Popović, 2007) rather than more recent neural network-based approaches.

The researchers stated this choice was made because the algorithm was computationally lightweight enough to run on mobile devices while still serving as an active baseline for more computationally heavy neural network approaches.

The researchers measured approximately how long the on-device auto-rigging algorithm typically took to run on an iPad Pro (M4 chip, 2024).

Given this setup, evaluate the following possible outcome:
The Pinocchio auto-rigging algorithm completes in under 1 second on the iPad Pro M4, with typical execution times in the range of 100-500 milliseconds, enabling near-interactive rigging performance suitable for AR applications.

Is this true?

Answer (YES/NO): NO